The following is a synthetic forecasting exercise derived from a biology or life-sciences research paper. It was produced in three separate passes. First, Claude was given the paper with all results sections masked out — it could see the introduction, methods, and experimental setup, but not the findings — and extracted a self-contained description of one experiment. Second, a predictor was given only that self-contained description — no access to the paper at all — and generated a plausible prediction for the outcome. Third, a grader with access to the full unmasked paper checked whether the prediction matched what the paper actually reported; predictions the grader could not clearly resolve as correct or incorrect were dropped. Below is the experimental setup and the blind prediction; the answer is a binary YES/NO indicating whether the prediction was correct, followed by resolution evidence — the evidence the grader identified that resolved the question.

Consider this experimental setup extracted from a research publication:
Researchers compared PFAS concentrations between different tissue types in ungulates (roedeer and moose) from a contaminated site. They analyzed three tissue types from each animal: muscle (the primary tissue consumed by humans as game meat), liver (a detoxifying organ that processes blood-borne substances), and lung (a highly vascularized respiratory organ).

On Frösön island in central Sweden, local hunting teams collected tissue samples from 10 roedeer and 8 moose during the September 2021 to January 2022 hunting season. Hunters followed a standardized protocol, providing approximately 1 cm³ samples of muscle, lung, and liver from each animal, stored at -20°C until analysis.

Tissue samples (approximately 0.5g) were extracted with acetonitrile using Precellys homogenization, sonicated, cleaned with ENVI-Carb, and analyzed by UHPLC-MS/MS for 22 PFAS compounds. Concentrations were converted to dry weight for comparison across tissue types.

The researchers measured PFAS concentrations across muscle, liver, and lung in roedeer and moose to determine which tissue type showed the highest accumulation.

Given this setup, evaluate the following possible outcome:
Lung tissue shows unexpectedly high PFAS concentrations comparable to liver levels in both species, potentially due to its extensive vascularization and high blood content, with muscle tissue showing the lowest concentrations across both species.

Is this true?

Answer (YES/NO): NO